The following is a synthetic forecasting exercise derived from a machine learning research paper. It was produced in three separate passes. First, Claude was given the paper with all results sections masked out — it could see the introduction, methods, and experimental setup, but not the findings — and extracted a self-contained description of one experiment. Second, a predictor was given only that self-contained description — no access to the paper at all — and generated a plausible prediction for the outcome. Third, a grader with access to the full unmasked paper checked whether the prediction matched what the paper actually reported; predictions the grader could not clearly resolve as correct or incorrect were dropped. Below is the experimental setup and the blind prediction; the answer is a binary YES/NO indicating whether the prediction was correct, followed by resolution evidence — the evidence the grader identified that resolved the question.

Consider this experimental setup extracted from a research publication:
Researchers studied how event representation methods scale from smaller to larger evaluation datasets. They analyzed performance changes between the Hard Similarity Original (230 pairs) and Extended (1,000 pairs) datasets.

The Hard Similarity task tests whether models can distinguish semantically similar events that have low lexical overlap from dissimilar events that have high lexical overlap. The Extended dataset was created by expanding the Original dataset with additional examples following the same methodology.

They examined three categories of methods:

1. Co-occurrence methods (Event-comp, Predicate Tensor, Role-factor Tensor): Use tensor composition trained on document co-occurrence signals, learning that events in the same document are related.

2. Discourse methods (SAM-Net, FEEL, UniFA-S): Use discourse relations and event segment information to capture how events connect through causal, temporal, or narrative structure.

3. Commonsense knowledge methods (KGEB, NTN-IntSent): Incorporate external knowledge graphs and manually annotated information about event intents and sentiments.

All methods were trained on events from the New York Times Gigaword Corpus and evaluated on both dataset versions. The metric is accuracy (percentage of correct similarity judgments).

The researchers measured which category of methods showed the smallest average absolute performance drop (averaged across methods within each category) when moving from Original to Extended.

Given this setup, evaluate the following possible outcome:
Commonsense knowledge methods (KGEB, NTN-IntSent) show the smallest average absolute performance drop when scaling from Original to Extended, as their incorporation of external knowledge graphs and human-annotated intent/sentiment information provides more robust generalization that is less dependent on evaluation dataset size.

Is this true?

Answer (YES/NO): YES